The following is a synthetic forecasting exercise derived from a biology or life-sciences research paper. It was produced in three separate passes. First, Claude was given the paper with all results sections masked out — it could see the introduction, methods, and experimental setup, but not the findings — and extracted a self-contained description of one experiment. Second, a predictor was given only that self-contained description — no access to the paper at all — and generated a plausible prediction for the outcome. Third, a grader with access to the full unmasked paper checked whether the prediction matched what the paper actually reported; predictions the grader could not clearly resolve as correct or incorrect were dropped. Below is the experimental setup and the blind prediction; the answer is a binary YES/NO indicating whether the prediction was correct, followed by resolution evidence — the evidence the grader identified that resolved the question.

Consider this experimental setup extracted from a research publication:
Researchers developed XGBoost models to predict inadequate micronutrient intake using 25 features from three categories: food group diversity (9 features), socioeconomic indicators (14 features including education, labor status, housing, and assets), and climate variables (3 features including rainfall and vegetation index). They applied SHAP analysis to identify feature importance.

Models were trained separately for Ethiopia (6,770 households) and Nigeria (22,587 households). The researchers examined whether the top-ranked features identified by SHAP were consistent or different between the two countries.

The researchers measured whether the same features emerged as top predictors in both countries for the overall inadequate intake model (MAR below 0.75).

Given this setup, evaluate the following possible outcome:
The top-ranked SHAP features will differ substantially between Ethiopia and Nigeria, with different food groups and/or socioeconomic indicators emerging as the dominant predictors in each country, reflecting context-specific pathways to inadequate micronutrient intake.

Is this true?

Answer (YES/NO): NO